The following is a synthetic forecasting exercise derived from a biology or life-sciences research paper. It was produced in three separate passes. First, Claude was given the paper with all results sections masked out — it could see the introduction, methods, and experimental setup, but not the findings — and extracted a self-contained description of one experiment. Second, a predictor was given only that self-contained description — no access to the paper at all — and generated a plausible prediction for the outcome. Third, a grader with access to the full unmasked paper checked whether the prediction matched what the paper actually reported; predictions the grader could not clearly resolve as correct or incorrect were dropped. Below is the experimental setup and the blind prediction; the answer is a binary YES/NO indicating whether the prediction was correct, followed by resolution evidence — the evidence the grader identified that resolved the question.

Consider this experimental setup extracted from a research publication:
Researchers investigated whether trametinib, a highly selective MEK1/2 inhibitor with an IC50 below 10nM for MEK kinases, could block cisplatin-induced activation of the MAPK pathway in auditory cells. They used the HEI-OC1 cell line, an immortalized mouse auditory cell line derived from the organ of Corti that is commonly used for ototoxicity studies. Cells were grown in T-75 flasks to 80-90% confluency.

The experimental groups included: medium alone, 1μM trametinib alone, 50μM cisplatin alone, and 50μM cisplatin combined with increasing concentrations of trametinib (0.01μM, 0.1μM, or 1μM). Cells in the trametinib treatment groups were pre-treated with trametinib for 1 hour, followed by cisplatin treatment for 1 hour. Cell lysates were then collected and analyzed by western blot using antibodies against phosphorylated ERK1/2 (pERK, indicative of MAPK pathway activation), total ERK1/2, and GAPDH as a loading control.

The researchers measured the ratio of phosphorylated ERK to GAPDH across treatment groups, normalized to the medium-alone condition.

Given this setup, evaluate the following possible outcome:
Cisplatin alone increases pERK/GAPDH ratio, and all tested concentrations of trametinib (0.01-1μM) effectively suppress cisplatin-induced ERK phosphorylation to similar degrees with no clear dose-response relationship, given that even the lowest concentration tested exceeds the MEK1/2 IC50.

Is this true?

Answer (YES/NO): NO